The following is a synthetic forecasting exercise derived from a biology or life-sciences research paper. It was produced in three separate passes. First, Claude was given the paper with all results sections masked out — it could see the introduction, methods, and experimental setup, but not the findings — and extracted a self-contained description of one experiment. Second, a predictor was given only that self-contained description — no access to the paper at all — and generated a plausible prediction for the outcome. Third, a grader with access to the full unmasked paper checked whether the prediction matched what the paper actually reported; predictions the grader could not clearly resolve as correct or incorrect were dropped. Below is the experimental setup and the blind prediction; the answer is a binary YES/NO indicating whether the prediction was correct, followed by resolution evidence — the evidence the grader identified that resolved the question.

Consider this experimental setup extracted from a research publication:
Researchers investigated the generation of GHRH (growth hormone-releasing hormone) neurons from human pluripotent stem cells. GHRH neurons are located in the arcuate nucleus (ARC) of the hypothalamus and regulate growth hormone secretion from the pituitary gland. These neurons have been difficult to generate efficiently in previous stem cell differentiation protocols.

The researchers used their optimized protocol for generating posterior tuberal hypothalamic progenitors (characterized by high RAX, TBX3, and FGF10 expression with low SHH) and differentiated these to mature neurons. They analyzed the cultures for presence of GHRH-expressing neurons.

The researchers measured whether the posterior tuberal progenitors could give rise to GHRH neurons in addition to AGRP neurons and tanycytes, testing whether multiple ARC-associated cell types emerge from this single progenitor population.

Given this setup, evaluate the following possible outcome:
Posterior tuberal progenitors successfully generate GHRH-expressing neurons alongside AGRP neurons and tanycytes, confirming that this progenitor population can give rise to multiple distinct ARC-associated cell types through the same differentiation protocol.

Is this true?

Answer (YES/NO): YES